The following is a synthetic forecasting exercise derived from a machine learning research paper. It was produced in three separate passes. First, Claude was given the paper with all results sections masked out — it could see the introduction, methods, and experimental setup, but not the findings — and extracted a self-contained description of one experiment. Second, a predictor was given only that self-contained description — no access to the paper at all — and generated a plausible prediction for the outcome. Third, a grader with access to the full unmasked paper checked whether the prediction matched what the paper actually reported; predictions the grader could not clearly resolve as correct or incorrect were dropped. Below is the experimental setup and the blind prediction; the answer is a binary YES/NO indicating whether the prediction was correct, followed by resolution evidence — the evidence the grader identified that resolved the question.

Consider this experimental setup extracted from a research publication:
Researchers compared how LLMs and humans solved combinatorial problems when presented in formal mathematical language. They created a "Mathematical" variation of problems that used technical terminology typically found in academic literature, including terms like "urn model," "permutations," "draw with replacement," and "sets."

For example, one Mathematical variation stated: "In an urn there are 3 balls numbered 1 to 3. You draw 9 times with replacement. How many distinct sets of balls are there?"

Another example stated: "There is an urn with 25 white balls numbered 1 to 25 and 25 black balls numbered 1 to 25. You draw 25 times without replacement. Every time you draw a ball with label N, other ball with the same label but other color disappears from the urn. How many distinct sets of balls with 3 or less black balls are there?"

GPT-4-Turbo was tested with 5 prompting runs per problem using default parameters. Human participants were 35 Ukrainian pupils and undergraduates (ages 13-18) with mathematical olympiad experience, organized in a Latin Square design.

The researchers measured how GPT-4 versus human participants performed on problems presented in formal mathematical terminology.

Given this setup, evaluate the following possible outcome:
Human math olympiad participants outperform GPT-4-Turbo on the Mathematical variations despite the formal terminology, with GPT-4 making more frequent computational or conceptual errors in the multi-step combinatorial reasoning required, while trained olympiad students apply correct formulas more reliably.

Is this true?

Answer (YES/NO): NO